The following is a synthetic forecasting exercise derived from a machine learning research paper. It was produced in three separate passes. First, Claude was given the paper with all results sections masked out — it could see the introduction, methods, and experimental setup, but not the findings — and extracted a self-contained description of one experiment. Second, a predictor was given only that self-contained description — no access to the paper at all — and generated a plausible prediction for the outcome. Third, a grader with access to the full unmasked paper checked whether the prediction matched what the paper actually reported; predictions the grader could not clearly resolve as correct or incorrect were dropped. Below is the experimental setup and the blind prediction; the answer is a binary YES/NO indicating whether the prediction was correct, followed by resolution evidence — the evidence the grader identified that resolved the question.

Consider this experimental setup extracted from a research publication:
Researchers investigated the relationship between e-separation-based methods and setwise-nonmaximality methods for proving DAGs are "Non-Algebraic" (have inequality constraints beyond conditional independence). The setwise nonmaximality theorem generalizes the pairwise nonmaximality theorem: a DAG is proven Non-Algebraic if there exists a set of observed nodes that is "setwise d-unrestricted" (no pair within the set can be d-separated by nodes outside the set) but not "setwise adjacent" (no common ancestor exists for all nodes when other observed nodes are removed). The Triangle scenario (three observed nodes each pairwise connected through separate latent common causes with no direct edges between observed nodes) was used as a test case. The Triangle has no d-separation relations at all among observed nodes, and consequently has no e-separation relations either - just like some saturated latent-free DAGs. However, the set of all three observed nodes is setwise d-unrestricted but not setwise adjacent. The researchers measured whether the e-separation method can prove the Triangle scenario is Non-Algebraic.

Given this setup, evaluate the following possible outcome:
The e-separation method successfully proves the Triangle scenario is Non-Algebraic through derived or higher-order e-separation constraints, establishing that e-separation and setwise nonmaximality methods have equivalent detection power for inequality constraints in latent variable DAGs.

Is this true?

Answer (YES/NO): NO